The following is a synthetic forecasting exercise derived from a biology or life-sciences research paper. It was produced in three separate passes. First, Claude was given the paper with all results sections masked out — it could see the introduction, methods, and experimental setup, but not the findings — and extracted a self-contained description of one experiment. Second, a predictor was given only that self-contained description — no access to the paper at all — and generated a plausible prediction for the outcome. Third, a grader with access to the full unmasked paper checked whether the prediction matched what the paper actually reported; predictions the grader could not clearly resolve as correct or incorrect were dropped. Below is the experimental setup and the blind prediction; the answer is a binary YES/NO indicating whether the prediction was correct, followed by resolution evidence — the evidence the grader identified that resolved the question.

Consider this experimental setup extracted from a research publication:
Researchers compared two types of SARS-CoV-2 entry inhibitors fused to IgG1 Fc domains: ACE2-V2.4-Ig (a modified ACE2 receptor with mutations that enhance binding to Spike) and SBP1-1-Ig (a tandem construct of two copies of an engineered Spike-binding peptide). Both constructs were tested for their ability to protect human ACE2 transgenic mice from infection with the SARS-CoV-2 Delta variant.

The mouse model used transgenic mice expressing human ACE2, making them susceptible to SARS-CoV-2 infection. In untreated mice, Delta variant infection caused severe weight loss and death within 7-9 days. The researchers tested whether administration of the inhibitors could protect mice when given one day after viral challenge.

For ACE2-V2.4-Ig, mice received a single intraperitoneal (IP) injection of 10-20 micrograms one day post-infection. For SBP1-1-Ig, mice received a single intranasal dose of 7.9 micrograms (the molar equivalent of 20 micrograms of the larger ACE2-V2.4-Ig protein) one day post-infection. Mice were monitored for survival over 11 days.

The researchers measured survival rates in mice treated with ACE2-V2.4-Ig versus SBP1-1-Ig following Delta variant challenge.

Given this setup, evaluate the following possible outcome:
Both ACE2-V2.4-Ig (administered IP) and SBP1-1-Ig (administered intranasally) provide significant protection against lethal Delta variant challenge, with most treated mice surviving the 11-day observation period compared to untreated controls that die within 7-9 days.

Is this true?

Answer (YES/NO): NO